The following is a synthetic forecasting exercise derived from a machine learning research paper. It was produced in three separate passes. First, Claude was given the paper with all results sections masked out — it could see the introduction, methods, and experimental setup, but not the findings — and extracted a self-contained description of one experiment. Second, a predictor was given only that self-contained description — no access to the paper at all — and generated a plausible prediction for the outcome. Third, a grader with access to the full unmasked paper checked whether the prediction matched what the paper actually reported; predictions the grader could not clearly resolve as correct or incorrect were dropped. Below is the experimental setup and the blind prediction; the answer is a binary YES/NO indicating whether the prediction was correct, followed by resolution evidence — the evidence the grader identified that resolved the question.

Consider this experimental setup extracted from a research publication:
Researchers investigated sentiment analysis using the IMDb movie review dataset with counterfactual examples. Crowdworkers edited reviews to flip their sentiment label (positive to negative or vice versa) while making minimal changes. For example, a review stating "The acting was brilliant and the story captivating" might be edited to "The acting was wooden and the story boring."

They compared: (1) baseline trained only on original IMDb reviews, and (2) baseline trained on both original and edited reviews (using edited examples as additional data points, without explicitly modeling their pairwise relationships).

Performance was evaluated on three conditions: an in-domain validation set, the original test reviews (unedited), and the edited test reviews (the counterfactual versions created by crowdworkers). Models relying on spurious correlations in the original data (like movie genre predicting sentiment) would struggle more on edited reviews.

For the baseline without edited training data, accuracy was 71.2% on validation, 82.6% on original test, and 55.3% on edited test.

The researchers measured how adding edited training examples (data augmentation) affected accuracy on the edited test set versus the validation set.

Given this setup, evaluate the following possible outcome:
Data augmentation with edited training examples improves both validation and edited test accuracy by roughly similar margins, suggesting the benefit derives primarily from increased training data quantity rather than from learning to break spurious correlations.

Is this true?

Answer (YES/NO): NO